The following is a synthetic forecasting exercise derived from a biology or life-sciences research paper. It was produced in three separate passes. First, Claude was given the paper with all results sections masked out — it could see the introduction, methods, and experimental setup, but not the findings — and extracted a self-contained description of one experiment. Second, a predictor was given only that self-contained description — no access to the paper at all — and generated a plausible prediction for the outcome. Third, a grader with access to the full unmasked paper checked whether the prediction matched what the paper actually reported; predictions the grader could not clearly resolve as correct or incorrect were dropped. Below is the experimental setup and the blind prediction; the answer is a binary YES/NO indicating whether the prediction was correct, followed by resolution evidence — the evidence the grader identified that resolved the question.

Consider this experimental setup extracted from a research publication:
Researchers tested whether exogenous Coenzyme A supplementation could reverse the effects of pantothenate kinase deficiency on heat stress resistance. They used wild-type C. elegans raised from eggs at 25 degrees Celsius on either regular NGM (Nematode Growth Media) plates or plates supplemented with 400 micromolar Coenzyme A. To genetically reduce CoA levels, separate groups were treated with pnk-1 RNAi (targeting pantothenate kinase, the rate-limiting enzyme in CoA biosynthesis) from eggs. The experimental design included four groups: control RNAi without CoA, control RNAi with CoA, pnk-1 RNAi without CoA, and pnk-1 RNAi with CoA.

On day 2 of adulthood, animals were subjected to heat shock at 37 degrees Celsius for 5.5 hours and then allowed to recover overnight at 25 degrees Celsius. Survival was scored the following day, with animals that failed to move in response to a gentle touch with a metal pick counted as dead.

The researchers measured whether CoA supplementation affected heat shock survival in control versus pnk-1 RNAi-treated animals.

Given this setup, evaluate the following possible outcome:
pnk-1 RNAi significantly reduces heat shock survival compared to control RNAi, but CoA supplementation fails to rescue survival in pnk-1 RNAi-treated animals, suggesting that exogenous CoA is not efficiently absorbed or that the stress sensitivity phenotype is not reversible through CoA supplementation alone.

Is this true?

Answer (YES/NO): NO